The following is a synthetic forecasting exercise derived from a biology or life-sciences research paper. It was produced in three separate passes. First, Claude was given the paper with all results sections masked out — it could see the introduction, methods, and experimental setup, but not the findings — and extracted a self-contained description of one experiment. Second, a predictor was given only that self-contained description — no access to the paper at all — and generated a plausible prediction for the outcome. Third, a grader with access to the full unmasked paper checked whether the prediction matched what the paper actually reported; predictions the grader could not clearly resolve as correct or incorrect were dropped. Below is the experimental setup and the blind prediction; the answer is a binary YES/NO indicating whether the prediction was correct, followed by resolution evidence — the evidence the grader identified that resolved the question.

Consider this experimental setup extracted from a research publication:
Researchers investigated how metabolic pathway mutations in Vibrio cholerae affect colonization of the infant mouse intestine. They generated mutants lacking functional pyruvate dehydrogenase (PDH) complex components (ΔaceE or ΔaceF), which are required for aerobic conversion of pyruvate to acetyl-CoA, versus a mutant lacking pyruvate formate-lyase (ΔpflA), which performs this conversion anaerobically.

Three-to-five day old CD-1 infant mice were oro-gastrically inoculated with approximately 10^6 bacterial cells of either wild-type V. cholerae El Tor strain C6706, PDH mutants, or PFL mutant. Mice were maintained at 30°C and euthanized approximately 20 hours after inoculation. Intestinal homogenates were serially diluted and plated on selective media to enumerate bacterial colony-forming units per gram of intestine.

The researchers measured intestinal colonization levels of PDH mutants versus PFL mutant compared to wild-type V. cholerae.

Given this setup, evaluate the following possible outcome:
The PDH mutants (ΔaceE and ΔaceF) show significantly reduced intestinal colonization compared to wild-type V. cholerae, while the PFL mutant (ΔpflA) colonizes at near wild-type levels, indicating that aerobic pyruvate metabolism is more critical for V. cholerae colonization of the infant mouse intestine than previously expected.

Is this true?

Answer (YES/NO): YES